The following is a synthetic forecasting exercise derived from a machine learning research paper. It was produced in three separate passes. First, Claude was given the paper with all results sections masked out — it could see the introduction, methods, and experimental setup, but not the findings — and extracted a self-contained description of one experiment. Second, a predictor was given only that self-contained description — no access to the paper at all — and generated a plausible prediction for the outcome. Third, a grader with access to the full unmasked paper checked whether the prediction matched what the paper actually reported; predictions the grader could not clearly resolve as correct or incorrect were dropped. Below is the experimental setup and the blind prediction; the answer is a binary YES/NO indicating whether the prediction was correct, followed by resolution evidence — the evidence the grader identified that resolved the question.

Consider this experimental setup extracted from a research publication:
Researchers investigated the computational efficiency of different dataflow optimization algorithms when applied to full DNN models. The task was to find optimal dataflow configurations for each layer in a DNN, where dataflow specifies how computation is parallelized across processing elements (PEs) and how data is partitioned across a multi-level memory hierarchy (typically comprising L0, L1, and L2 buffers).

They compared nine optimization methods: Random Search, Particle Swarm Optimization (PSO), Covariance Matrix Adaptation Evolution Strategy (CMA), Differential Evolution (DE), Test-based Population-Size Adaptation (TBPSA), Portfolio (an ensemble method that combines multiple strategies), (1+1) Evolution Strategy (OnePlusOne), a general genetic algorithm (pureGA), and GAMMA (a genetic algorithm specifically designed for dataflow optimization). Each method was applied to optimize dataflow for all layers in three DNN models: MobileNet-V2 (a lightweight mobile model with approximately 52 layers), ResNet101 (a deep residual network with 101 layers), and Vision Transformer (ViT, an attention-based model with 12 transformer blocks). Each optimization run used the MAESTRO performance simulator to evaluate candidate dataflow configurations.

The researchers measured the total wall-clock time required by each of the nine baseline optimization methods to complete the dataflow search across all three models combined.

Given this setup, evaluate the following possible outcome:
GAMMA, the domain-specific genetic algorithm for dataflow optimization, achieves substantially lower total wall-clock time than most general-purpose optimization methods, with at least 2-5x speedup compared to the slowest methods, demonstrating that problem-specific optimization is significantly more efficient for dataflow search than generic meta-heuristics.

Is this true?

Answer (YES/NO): NO